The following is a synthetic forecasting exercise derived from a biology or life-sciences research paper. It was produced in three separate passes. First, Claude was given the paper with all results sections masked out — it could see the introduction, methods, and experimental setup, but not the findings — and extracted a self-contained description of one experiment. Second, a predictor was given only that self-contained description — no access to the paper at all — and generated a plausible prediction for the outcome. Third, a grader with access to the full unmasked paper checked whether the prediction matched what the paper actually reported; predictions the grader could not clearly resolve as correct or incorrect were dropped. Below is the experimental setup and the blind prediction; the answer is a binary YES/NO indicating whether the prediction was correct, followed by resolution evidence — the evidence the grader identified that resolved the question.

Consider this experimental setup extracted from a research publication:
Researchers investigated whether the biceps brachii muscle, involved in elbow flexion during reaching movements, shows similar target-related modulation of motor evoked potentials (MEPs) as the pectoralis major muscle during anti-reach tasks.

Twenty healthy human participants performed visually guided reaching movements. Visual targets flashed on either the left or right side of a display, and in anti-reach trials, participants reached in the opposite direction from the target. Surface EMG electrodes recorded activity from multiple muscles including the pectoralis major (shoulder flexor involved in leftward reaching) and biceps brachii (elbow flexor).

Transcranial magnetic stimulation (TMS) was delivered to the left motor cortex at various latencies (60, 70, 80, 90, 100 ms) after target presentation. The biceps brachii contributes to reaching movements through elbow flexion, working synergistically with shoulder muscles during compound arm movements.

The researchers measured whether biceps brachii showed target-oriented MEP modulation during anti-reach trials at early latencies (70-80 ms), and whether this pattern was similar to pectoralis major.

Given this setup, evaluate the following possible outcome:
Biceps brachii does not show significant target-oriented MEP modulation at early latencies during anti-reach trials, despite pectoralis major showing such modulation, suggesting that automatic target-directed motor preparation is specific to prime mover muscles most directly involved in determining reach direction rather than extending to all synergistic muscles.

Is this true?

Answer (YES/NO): NO